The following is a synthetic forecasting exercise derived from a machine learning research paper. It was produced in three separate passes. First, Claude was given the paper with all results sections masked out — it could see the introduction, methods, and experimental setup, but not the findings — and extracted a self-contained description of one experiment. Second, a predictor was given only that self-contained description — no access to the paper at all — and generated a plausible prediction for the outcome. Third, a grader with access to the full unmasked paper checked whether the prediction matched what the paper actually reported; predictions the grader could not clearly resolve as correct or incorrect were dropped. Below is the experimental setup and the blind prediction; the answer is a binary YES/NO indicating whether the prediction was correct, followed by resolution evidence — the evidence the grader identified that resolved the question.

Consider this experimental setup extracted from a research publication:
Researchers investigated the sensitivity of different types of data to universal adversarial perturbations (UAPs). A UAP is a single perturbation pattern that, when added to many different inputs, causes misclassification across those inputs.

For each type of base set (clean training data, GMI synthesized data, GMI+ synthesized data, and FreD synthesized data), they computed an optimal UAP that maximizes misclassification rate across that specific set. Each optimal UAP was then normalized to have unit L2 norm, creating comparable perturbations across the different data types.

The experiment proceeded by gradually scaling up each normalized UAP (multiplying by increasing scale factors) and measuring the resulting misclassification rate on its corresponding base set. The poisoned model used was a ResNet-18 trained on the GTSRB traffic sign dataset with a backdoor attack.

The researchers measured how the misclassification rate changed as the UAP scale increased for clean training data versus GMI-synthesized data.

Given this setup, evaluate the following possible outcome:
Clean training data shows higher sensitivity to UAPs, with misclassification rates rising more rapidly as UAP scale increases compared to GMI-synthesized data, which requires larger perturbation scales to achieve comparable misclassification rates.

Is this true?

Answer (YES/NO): NO